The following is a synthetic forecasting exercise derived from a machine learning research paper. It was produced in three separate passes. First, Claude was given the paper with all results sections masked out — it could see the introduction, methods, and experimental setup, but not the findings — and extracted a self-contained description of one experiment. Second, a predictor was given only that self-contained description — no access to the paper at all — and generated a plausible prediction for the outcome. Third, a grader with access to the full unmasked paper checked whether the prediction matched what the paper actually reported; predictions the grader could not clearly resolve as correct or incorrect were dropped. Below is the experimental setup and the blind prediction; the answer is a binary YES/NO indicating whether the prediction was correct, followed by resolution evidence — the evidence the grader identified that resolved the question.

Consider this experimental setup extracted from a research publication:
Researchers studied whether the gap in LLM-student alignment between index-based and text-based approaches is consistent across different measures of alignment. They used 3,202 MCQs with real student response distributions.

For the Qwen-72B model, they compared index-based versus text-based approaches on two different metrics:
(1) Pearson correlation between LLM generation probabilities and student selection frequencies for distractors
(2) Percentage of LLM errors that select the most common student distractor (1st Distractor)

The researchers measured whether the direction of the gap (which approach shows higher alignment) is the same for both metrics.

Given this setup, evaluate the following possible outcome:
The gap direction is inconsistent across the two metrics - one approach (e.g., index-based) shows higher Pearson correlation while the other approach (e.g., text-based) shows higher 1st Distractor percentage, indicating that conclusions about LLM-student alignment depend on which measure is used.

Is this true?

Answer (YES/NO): NO